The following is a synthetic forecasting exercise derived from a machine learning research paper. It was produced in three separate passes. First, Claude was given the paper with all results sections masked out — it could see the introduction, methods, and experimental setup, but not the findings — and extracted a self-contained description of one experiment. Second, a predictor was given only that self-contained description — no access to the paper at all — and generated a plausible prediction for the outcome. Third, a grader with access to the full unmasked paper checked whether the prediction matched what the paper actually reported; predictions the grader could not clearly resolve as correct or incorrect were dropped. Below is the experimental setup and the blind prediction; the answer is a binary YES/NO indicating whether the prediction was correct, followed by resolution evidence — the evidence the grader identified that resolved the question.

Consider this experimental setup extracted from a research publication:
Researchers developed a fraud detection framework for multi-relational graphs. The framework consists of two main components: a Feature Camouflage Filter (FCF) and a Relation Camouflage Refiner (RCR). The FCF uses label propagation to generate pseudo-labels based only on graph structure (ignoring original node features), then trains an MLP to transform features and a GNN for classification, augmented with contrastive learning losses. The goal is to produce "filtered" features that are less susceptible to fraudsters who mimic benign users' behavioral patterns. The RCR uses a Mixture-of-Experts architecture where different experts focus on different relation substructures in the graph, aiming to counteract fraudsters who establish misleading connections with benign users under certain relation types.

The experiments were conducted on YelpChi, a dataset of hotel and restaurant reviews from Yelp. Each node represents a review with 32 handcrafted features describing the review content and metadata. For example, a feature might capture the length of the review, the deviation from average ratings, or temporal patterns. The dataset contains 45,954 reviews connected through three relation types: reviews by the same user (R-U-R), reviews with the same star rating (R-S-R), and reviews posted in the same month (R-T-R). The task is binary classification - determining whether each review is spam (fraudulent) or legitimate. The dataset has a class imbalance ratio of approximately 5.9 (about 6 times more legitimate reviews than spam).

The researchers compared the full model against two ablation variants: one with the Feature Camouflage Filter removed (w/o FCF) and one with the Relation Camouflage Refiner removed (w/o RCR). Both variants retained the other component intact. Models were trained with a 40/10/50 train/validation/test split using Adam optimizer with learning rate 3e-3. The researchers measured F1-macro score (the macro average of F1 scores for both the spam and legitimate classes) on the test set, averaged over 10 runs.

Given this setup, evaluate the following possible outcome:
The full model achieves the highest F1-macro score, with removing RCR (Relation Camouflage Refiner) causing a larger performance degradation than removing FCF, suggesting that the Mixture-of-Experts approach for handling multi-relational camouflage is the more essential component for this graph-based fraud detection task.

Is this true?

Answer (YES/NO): NO